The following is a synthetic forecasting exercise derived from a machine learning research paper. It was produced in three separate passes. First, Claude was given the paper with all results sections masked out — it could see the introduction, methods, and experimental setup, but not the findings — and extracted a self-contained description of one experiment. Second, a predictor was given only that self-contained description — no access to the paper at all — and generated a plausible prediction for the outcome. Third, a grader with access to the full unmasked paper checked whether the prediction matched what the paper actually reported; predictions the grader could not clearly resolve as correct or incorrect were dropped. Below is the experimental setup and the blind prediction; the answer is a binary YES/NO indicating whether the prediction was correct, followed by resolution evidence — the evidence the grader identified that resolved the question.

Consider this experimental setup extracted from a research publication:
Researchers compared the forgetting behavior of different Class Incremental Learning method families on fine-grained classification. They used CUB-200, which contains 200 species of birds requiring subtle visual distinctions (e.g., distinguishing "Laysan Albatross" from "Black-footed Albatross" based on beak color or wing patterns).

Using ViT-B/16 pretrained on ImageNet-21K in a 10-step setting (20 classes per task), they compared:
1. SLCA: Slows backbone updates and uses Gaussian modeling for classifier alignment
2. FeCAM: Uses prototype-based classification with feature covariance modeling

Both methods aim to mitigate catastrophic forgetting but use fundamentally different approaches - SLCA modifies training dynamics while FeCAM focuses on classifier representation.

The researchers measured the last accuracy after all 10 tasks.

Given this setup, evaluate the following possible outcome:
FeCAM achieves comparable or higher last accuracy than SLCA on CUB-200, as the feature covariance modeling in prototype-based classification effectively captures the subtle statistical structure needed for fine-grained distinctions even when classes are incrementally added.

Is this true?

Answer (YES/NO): YES